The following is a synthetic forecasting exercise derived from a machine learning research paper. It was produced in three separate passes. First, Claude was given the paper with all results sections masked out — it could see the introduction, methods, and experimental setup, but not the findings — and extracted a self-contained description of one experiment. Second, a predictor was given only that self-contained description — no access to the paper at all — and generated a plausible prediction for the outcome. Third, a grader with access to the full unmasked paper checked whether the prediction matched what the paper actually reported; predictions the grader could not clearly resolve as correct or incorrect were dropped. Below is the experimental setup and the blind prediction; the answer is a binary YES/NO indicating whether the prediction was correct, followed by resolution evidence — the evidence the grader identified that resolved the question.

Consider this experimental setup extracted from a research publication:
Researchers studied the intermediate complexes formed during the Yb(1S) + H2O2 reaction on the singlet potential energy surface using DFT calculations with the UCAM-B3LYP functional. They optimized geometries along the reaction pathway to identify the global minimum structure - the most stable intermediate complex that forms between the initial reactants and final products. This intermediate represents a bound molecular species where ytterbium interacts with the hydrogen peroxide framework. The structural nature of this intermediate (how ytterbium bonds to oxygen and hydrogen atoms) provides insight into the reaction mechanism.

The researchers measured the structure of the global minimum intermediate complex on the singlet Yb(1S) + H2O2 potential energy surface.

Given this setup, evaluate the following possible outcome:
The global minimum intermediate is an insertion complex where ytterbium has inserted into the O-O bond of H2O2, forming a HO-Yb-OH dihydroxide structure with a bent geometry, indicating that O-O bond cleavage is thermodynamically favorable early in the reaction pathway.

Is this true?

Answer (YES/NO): YES